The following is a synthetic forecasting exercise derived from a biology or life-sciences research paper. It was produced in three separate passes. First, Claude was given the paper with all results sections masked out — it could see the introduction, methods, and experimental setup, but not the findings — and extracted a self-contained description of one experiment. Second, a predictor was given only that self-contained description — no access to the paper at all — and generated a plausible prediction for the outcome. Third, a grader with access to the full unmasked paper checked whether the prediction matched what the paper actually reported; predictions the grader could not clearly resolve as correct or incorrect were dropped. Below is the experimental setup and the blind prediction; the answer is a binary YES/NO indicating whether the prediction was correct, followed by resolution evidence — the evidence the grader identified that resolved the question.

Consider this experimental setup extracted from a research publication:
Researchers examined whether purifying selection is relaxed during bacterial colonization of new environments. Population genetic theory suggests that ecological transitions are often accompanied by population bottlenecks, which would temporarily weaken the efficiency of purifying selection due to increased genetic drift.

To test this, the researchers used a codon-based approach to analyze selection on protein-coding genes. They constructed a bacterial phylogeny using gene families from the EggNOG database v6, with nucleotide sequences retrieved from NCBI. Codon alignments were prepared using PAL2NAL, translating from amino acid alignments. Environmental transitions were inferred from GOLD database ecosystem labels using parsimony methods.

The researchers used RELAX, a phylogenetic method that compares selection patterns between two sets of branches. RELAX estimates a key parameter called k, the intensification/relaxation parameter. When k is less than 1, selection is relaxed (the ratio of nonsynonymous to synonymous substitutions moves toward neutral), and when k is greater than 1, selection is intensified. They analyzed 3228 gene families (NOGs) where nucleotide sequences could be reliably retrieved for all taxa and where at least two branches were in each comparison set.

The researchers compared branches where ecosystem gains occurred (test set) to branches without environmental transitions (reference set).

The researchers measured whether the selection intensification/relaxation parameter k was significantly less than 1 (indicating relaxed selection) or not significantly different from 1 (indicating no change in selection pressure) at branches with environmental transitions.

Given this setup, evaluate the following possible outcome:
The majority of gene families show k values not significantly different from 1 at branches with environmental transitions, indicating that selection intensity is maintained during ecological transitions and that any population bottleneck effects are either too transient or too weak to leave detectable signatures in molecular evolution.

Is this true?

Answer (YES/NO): NO